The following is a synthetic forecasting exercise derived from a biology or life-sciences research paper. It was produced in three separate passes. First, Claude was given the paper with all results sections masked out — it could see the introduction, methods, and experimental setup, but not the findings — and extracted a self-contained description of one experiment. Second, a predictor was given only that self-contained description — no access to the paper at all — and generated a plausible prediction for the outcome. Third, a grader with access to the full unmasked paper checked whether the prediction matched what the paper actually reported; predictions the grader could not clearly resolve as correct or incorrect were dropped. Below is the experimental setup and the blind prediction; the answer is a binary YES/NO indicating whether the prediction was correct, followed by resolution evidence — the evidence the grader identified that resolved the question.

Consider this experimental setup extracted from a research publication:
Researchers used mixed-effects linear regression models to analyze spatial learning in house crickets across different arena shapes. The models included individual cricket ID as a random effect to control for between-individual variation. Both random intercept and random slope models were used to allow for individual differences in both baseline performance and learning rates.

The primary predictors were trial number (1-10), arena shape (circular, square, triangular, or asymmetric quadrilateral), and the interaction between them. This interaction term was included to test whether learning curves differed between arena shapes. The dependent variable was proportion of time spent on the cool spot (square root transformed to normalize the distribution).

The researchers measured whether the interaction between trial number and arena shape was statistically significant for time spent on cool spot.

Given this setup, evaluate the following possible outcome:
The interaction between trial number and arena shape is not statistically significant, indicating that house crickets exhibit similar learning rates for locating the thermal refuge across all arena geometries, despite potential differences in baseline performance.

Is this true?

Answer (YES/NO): NO